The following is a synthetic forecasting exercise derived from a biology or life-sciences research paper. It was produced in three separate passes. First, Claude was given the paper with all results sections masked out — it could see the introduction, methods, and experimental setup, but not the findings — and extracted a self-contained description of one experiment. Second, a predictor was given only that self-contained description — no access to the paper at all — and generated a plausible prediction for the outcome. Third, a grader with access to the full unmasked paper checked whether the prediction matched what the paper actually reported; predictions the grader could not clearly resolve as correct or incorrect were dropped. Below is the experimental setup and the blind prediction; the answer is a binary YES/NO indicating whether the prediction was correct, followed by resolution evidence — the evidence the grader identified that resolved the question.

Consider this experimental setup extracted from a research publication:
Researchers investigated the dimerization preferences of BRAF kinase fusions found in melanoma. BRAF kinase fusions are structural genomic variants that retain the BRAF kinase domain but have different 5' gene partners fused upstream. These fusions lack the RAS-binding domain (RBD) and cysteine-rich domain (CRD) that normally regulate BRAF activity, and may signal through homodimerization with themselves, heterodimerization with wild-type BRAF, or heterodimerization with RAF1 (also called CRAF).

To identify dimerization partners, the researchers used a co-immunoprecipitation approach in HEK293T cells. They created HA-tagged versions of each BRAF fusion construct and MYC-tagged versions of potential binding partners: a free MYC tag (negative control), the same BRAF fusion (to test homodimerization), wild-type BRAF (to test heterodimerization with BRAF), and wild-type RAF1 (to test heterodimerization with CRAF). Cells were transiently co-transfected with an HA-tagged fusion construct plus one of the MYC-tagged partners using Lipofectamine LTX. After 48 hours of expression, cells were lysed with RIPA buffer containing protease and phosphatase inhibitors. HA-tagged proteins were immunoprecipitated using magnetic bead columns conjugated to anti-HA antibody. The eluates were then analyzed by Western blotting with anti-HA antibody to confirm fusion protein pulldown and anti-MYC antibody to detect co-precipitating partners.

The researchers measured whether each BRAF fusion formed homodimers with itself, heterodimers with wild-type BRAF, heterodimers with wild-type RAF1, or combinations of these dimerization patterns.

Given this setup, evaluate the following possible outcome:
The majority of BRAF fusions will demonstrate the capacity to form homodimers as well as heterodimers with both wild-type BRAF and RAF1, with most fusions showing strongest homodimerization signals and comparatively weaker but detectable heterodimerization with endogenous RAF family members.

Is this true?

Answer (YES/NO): NO